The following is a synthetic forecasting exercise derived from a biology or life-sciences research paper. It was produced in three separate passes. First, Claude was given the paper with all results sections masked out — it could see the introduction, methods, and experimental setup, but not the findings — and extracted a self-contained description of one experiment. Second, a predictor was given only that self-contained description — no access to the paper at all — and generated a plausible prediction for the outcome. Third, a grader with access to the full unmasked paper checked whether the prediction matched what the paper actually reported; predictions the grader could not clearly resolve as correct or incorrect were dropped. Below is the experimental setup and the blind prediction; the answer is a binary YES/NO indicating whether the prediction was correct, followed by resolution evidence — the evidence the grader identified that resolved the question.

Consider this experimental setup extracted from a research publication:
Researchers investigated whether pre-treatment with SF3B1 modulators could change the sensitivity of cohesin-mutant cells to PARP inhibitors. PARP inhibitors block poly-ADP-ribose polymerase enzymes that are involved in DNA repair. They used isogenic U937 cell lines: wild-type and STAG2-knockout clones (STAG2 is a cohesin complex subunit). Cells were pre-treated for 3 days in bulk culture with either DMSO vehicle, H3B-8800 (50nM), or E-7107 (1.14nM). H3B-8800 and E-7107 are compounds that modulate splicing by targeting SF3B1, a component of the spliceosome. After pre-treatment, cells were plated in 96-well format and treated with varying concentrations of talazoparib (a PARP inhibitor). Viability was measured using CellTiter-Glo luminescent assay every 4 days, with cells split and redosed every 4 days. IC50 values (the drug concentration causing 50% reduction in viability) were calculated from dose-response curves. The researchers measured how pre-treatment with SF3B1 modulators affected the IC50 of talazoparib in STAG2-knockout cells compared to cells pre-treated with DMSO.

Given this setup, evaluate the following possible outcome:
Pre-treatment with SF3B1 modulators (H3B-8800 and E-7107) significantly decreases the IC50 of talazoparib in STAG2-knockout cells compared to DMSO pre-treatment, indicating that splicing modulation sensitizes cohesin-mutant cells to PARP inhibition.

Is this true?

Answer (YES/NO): YES